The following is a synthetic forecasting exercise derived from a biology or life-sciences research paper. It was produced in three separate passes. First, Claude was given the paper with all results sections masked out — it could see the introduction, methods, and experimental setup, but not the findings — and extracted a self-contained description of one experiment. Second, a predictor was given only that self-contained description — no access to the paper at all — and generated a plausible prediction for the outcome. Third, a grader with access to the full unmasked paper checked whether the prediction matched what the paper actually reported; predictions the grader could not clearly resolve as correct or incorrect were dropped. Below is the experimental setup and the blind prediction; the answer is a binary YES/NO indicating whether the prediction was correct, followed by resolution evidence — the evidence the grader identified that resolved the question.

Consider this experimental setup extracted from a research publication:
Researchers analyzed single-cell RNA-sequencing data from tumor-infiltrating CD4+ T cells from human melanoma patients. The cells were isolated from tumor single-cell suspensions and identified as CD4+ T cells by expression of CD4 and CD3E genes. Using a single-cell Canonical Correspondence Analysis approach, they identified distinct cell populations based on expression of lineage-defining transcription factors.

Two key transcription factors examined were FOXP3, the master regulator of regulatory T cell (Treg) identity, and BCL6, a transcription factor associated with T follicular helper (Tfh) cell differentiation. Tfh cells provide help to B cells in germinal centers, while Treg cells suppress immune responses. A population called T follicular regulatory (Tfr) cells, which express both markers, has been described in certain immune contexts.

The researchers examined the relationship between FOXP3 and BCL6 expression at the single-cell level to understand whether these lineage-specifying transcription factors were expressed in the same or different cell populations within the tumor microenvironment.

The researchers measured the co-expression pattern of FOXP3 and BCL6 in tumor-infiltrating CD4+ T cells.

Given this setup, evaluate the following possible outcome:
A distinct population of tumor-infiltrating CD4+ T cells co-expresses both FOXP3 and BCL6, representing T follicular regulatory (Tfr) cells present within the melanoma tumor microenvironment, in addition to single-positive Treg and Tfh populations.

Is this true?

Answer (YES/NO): NO